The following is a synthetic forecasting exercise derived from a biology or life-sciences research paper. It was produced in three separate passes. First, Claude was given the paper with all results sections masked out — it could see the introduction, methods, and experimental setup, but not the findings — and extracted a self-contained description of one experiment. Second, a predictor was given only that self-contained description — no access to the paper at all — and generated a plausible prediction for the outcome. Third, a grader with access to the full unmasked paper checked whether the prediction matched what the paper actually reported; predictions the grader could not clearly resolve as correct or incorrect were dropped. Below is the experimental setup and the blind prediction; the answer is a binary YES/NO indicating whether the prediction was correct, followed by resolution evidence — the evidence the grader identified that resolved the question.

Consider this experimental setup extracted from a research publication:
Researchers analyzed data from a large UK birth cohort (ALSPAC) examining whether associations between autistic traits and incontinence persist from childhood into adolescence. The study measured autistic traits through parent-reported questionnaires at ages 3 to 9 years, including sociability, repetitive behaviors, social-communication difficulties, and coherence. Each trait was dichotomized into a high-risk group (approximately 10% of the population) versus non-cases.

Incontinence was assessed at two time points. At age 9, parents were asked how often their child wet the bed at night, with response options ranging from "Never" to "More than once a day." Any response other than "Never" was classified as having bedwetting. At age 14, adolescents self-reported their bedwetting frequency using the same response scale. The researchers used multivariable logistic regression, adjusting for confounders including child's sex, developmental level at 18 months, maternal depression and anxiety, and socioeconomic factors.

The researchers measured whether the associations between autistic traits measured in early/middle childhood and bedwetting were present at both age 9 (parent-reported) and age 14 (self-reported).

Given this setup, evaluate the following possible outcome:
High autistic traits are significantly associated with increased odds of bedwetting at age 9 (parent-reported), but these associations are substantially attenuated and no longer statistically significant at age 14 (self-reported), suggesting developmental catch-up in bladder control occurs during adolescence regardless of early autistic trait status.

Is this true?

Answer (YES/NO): NO